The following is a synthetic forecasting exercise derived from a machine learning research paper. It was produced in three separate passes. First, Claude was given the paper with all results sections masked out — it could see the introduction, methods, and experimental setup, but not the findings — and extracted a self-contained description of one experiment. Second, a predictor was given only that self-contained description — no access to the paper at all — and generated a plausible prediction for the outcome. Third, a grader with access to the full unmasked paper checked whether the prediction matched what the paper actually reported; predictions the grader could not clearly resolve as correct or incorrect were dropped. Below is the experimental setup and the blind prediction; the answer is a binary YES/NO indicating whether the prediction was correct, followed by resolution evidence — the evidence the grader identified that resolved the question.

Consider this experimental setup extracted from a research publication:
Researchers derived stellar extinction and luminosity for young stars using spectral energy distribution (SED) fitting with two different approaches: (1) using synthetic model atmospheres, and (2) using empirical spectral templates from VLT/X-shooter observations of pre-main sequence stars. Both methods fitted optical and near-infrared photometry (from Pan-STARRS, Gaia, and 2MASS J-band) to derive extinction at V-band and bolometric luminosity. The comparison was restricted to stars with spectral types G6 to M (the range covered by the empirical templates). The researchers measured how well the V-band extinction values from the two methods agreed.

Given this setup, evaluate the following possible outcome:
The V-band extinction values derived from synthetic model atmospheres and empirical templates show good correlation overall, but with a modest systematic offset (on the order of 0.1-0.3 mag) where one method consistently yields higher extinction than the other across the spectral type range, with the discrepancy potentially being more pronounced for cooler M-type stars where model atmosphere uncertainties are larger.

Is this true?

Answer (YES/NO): NO